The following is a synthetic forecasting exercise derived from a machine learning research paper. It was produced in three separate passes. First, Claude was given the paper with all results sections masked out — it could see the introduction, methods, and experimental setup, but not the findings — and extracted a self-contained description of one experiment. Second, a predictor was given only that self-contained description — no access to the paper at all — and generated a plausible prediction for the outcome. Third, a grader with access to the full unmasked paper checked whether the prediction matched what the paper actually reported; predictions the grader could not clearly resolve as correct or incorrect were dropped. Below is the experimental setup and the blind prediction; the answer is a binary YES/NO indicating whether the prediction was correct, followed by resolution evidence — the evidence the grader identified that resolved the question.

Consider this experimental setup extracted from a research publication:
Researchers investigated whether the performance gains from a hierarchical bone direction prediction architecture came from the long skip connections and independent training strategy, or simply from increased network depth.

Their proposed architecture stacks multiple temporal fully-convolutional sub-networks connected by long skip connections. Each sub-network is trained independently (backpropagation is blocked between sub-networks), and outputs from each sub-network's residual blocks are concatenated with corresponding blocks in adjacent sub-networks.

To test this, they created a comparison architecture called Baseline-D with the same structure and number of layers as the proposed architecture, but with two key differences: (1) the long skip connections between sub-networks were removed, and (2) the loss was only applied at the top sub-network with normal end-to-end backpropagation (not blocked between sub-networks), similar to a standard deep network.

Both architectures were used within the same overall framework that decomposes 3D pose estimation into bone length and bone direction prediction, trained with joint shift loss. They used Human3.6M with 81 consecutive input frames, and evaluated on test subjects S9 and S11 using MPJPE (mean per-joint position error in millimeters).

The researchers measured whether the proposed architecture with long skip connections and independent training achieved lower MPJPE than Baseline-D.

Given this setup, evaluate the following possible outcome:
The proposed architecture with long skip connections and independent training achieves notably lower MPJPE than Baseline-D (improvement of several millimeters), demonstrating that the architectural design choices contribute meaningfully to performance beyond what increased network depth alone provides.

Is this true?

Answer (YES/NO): NO